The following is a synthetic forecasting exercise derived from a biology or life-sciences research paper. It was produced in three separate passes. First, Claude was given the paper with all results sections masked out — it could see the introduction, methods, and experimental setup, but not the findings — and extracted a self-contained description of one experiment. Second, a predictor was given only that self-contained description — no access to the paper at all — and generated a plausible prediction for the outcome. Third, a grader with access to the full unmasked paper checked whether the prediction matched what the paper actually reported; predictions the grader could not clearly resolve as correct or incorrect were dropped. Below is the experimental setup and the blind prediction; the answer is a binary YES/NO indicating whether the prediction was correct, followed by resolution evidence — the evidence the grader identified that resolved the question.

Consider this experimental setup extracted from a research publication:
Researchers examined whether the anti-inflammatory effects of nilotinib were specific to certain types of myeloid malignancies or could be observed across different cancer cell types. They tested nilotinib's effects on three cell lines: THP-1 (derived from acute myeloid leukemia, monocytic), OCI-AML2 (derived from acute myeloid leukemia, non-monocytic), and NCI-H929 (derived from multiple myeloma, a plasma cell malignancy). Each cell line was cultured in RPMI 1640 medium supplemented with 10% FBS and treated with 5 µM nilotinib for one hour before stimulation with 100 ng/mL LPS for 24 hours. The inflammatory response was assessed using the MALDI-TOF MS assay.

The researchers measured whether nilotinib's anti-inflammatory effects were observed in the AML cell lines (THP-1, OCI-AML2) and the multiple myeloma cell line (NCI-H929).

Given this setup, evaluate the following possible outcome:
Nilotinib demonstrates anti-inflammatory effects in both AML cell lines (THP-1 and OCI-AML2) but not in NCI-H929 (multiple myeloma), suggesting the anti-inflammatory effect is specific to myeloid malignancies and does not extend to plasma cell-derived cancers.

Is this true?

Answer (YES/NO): NO